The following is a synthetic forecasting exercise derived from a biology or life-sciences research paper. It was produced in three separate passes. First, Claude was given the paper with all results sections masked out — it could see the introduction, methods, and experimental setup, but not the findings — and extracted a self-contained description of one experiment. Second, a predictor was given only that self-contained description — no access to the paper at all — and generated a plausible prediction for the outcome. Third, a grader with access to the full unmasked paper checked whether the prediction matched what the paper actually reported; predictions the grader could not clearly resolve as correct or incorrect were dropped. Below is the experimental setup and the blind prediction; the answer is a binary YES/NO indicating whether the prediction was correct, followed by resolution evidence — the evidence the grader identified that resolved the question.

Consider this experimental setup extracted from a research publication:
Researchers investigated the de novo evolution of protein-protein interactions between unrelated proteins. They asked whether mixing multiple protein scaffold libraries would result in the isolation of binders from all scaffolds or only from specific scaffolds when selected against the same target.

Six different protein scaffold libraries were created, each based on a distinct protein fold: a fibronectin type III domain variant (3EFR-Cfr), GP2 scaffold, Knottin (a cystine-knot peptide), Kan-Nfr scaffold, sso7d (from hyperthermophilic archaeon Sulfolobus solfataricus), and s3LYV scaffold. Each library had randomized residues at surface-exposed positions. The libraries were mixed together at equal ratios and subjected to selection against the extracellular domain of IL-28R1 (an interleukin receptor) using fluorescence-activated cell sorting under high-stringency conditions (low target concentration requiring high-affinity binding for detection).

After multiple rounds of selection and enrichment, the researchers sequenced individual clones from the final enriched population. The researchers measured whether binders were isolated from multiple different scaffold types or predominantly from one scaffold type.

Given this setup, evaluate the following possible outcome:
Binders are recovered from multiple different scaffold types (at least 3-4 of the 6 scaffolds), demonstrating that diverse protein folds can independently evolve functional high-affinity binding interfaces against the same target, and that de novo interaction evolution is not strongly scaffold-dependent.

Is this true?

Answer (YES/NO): NO